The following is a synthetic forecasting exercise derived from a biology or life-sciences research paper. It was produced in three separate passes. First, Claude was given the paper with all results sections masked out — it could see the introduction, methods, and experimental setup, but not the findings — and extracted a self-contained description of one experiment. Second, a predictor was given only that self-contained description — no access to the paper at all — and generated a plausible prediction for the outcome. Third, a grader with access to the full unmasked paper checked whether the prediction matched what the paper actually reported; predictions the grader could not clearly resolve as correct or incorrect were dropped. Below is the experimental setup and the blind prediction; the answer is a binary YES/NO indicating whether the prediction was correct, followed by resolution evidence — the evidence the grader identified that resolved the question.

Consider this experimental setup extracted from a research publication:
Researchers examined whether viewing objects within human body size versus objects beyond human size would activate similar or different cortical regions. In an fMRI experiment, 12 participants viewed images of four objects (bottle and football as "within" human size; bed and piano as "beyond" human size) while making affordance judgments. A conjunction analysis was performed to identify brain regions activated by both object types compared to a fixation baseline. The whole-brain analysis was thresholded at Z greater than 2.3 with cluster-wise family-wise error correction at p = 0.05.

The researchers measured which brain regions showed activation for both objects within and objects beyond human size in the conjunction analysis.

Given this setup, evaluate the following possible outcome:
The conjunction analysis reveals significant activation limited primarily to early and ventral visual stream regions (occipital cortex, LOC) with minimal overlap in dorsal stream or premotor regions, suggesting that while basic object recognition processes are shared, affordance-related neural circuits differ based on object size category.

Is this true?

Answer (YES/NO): NO